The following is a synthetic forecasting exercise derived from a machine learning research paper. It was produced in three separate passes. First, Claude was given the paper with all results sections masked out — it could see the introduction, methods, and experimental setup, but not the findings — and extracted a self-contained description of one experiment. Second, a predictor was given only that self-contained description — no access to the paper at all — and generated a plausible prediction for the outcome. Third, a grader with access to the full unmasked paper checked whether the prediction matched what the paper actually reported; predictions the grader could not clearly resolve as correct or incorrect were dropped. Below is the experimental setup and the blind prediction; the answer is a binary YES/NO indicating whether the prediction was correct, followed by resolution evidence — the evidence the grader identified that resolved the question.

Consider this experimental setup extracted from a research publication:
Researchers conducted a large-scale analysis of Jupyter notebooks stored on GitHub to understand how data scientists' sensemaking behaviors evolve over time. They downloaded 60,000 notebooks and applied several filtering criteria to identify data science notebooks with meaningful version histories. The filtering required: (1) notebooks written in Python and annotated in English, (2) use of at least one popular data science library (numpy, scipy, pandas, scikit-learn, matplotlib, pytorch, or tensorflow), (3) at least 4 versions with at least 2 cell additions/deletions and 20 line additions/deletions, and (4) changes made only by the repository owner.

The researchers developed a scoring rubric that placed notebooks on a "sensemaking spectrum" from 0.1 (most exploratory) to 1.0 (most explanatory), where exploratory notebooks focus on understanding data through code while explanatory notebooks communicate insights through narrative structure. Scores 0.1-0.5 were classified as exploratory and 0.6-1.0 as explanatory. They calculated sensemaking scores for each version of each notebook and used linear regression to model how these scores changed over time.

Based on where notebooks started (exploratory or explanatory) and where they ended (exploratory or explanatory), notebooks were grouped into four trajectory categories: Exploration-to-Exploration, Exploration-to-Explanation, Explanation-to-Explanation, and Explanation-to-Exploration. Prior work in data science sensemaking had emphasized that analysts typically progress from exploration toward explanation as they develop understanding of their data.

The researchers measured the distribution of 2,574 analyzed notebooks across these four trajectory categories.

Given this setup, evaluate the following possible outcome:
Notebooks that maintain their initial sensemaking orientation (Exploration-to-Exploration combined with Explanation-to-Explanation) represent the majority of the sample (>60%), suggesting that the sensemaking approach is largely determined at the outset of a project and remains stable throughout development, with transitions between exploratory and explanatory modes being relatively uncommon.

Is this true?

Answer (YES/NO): YES